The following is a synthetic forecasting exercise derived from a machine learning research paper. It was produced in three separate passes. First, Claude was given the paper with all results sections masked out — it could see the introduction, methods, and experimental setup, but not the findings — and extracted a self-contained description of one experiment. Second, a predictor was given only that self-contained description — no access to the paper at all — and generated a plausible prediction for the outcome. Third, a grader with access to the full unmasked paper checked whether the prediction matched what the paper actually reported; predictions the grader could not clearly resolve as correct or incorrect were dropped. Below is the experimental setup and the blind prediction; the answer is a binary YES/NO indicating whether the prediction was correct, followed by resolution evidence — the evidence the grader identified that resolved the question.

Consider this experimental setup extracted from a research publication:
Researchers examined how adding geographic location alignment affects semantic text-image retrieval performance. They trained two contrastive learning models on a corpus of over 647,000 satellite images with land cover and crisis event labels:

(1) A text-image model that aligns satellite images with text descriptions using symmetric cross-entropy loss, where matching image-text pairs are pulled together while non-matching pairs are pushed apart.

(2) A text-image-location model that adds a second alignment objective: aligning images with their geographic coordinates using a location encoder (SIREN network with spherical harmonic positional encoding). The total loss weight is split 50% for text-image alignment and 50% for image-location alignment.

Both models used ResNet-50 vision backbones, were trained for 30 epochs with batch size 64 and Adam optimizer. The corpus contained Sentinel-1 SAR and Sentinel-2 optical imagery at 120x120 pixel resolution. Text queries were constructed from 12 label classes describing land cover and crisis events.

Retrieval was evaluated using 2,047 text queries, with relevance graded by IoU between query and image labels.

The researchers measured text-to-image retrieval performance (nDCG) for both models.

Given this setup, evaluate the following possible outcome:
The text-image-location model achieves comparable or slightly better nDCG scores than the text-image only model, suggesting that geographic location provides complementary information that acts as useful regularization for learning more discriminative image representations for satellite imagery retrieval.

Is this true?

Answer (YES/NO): NO